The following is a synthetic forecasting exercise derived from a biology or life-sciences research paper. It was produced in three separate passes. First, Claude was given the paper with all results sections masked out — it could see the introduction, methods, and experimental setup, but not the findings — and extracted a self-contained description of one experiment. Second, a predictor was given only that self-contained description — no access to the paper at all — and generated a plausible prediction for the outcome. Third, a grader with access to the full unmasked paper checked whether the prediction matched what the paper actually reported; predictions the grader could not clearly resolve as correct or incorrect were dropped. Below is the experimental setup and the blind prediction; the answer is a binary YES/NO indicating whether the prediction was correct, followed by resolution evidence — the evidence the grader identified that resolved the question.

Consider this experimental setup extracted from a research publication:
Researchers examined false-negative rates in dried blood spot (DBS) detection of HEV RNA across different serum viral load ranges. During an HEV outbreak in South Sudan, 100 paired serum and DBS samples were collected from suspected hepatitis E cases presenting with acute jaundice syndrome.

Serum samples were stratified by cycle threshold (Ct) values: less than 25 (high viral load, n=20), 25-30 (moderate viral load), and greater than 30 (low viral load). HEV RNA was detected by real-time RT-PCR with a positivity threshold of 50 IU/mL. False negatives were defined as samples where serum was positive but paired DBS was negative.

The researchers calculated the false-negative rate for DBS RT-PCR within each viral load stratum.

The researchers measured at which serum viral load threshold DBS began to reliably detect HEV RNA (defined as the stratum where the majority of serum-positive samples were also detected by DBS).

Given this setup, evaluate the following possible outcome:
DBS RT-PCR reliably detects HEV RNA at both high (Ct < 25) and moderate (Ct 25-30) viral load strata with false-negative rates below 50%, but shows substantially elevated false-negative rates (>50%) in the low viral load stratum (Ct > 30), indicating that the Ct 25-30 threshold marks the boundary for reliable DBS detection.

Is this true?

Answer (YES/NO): NO